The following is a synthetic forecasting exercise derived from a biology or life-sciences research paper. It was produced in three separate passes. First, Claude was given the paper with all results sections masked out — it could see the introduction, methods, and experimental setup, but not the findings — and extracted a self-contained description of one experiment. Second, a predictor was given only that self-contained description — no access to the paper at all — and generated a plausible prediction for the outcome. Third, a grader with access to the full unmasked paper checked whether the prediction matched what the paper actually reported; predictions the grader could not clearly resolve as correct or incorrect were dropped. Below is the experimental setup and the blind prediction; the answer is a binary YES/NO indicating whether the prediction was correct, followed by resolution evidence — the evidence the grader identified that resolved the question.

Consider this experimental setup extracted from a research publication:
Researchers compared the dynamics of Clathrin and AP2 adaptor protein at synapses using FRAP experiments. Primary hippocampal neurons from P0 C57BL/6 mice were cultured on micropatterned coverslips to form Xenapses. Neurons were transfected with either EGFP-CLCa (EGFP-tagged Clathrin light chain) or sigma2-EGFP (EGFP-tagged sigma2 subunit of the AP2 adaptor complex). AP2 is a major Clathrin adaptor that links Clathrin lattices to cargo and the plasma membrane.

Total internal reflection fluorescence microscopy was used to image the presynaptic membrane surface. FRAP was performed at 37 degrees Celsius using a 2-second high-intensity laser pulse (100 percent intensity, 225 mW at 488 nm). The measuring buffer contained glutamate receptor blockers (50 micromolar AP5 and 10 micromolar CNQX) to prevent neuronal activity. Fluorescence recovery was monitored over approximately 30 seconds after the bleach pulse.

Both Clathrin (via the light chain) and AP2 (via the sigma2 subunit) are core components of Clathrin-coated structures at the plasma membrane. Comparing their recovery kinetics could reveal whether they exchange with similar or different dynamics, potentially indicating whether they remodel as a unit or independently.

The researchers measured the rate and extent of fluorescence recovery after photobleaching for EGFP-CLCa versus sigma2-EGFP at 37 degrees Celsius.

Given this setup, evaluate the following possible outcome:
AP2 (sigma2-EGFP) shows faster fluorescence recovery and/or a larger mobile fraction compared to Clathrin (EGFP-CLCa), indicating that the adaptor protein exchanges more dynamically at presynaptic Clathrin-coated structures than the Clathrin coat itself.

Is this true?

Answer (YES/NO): NO